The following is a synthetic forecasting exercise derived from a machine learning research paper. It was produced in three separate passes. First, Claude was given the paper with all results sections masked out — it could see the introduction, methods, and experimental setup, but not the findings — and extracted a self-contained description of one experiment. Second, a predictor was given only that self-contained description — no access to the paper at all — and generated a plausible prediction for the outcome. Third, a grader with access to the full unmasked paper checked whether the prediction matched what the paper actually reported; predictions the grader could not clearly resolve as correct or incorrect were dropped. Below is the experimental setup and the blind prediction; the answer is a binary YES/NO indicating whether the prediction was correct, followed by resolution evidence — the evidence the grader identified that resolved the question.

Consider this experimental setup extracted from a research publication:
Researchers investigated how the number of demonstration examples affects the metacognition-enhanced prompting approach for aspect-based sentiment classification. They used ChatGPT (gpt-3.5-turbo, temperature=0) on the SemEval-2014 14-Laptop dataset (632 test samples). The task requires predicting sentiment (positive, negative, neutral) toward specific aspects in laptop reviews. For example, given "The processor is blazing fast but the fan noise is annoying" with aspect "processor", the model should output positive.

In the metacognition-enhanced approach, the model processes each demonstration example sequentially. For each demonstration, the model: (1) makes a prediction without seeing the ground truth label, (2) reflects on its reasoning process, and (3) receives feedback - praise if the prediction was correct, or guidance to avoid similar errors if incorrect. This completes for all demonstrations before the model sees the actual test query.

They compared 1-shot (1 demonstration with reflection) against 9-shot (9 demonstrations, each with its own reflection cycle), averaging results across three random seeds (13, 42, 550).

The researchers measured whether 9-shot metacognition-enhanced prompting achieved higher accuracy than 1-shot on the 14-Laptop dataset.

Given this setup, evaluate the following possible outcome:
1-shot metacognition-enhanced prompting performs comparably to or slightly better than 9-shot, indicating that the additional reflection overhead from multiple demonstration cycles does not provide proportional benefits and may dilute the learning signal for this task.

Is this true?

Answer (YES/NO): YES